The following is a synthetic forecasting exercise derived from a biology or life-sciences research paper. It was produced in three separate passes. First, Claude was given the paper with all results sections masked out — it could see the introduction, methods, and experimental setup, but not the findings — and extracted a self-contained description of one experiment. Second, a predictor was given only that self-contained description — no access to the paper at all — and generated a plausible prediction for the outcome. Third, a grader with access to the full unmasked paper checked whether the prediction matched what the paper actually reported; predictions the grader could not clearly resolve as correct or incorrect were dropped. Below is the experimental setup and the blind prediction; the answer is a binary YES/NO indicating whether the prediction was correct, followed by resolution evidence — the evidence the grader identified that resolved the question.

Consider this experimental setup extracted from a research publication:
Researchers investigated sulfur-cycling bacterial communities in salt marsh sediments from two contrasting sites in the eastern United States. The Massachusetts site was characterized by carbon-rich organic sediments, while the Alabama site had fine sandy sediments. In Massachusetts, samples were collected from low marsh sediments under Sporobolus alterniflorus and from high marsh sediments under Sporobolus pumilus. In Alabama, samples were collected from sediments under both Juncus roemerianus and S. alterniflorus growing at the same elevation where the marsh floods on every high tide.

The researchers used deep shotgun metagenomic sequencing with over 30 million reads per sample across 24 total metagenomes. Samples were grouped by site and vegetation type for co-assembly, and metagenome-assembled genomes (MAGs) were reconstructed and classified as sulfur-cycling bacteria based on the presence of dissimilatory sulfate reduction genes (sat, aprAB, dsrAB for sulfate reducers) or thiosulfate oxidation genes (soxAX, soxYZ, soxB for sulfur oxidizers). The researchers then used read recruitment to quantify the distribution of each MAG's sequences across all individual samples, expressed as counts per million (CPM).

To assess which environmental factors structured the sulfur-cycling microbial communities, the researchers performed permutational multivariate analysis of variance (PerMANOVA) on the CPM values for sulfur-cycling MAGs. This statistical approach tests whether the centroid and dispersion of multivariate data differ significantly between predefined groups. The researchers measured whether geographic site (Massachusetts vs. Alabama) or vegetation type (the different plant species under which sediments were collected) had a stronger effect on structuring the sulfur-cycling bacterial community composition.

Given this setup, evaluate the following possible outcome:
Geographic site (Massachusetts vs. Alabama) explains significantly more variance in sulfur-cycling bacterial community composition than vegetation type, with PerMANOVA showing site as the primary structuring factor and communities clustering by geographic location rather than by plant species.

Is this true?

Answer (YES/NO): NO